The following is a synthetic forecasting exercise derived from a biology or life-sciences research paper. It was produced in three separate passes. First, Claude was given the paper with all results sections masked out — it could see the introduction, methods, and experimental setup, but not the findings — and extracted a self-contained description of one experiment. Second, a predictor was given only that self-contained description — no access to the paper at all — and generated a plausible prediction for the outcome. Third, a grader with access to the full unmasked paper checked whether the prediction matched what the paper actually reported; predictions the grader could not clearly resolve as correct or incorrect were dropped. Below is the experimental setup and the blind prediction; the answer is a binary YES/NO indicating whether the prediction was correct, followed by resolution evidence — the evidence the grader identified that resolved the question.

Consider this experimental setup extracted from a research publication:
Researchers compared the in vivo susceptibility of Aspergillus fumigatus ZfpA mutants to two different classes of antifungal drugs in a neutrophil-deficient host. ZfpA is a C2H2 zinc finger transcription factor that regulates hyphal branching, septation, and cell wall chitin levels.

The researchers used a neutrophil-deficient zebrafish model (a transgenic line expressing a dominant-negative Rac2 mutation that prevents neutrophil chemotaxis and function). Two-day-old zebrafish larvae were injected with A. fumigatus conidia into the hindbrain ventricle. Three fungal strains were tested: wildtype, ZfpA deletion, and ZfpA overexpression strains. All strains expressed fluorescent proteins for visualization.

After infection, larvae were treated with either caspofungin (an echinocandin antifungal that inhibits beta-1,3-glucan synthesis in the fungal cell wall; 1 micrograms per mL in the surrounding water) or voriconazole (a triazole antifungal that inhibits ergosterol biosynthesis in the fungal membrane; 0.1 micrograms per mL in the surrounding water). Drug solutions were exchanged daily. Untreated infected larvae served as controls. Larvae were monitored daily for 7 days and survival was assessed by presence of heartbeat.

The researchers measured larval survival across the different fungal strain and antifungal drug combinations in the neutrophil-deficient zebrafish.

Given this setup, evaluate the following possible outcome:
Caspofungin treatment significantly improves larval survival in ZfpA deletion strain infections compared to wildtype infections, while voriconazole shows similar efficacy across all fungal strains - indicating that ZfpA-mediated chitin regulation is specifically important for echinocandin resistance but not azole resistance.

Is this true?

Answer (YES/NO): NO